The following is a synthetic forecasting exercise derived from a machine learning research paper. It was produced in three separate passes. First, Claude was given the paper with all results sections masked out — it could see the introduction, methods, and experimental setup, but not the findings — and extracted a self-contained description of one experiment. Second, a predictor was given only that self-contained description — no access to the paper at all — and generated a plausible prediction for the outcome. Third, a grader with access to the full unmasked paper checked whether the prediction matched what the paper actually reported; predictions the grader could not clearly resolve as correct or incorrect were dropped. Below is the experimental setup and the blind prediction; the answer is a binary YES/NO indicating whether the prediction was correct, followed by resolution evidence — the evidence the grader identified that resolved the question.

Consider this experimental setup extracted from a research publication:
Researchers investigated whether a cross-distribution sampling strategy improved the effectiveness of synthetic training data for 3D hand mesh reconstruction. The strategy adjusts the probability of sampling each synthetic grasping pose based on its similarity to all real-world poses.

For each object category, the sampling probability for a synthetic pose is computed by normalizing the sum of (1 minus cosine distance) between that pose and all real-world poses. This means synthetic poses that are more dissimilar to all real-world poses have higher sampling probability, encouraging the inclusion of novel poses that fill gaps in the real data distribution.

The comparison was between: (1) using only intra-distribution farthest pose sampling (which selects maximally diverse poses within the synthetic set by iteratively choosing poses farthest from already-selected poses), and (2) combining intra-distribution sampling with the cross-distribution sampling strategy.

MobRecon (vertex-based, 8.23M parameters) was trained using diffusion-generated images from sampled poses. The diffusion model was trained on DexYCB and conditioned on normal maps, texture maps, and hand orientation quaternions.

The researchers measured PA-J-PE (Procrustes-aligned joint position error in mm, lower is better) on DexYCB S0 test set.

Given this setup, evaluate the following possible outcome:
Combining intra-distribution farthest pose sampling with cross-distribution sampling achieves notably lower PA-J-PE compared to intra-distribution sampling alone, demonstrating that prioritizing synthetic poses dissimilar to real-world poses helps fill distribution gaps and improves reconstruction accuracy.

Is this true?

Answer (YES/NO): YES